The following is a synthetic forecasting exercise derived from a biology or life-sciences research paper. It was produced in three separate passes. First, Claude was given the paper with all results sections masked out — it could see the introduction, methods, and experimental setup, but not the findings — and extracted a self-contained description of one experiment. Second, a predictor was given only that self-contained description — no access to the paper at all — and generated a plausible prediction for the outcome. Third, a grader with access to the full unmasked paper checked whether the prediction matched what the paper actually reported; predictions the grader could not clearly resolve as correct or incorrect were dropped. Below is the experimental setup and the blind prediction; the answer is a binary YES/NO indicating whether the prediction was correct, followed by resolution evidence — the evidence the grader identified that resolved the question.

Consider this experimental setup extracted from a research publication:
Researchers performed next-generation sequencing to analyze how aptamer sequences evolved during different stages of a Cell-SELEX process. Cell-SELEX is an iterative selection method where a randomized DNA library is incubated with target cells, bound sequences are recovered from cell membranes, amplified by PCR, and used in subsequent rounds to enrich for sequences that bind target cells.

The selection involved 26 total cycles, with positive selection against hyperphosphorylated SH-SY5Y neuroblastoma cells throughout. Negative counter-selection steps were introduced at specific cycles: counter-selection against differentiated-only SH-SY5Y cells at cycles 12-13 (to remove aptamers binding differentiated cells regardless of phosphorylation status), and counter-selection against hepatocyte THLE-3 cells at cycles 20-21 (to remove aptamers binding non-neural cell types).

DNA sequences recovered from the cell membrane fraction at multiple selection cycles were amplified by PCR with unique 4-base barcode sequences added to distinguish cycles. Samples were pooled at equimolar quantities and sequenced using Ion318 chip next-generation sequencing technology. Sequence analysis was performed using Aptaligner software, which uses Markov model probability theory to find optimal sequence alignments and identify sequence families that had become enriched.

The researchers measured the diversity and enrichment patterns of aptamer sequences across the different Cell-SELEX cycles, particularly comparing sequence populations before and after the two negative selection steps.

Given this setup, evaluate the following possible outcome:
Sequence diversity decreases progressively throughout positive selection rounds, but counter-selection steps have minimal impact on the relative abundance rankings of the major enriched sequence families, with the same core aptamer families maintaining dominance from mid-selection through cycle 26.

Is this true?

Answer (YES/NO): YES